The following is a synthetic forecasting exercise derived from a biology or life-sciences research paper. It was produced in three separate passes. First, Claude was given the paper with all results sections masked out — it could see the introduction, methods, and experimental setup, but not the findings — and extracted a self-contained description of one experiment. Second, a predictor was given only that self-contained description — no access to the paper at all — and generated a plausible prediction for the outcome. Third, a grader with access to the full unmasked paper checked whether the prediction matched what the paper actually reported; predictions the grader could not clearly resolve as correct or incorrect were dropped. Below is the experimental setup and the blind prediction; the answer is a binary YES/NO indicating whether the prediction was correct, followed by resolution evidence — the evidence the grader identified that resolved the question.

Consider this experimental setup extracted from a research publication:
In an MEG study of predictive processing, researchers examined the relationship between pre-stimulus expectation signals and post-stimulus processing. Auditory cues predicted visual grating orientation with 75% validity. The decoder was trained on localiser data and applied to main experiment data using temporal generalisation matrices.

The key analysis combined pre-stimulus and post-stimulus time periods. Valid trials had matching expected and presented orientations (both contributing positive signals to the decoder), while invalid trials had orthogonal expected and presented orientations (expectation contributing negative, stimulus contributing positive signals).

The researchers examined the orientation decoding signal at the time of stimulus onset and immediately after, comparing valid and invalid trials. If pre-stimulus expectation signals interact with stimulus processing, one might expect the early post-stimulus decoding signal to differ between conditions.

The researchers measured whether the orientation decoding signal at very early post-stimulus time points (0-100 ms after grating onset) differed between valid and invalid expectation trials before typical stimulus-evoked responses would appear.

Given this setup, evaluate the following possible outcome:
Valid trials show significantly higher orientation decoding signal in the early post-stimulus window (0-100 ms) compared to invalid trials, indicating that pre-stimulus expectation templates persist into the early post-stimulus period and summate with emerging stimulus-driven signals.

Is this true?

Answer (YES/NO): YES